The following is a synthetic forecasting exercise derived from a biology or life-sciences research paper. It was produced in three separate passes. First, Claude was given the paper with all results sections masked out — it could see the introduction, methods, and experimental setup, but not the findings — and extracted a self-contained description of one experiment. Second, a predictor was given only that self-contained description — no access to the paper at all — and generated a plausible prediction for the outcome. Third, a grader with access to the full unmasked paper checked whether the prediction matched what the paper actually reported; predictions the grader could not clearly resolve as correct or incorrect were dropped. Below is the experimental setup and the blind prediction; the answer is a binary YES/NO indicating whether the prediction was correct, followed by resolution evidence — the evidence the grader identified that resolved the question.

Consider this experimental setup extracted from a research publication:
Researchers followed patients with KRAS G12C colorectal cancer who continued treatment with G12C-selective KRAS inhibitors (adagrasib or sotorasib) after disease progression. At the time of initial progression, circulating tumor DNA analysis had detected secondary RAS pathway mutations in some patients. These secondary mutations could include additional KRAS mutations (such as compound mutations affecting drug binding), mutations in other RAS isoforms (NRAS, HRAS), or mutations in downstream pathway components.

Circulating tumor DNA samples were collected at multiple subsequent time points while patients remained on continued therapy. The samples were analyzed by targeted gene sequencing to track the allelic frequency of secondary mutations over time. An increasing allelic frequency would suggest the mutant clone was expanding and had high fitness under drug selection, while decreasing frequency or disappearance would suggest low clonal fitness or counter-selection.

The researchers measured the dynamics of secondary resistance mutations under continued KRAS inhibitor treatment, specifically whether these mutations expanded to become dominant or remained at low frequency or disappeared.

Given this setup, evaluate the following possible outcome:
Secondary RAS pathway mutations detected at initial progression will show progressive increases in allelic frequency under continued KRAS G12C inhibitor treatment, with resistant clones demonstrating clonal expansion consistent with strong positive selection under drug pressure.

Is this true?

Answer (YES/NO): NO